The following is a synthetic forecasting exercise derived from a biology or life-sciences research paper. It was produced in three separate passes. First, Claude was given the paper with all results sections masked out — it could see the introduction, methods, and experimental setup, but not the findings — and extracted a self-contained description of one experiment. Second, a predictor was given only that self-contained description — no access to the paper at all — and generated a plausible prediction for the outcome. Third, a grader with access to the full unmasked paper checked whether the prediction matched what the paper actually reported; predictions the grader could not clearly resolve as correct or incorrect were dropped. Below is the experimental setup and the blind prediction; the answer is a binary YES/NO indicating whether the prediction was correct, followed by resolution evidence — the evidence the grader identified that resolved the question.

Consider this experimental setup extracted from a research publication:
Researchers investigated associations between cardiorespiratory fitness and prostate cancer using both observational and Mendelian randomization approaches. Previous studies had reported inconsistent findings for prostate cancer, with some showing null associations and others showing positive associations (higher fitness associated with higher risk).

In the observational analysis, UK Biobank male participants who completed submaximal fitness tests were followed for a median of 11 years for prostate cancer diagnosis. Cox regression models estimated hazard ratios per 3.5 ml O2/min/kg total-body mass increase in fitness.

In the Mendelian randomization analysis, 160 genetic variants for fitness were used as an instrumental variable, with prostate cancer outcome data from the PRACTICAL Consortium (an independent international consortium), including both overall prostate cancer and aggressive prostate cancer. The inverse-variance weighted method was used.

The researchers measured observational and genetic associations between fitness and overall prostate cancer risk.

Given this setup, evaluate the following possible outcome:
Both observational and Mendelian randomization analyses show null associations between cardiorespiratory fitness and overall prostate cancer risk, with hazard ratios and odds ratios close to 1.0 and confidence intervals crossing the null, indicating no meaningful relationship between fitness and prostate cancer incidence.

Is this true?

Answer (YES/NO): YES